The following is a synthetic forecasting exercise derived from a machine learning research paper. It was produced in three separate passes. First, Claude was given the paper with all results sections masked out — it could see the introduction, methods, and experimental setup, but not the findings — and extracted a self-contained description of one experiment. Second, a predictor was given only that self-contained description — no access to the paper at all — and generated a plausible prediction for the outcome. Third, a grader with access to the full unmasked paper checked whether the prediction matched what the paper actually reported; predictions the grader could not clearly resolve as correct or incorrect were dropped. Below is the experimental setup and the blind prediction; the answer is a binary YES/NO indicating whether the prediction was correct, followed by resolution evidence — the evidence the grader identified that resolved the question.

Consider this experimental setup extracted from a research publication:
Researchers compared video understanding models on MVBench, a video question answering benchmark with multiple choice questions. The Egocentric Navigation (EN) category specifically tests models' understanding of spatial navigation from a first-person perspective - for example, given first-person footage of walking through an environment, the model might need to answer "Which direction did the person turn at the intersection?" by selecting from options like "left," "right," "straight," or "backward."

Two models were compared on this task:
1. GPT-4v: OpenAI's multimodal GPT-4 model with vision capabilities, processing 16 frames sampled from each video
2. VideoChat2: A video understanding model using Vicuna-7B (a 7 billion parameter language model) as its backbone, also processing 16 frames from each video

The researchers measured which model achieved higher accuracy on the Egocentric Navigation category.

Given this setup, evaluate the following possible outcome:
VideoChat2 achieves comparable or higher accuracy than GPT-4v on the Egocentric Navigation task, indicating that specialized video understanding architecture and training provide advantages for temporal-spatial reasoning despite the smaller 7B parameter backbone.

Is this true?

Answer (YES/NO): YES